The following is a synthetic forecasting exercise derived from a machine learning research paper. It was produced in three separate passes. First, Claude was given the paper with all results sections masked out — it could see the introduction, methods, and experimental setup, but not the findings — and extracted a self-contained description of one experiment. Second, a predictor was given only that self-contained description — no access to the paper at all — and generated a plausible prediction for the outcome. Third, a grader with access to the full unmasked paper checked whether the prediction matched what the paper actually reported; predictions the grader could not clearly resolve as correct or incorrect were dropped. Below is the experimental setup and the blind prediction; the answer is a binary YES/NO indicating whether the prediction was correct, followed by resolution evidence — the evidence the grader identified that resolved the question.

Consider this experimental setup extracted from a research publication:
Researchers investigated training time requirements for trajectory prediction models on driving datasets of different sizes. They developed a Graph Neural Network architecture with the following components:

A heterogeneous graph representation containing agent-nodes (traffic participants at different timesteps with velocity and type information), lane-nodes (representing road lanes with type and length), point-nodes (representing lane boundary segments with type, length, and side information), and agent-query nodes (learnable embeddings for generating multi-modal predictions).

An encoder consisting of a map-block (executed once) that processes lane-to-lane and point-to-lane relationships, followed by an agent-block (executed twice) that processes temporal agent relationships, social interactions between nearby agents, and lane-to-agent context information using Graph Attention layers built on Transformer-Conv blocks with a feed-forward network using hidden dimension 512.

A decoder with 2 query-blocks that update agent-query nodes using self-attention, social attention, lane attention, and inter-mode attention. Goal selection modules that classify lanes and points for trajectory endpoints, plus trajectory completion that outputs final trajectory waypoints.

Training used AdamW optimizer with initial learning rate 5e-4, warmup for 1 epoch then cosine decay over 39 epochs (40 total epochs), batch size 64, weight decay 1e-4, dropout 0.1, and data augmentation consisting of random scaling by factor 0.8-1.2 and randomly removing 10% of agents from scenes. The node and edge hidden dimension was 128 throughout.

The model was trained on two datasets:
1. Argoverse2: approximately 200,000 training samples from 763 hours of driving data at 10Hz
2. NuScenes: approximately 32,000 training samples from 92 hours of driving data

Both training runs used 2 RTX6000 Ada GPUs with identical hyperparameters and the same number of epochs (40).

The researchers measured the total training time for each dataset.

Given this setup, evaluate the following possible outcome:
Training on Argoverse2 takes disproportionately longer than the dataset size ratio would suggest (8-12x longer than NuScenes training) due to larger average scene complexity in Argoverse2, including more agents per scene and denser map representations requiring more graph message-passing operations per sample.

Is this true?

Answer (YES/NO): NO